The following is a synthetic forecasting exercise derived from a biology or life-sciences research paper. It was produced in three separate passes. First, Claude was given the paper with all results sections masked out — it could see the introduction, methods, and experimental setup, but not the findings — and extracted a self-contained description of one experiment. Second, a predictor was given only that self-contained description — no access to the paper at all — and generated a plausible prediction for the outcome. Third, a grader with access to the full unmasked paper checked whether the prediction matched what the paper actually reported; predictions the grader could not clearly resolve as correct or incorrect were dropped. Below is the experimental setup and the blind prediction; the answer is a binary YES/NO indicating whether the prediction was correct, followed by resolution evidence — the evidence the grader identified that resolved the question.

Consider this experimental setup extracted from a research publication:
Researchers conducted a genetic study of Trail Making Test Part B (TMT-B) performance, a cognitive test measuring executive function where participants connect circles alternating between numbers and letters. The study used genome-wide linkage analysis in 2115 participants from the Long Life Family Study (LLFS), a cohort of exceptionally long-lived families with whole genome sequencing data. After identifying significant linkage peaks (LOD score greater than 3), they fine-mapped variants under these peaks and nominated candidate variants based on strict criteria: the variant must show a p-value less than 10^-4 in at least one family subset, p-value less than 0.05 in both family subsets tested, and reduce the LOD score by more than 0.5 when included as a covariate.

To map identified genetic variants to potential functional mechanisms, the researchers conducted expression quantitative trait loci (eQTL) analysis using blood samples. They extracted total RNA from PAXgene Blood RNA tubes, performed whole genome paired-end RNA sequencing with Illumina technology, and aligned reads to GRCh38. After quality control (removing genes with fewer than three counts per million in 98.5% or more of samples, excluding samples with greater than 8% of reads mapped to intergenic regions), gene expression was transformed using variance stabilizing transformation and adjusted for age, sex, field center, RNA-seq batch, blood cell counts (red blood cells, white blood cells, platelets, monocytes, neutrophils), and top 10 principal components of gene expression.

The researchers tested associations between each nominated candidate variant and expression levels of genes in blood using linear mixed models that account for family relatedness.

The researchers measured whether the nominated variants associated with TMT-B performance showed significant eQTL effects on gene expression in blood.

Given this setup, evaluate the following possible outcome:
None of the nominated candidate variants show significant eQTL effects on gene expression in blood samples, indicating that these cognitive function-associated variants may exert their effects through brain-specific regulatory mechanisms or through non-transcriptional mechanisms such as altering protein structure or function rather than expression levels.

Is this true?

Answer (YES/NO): NO